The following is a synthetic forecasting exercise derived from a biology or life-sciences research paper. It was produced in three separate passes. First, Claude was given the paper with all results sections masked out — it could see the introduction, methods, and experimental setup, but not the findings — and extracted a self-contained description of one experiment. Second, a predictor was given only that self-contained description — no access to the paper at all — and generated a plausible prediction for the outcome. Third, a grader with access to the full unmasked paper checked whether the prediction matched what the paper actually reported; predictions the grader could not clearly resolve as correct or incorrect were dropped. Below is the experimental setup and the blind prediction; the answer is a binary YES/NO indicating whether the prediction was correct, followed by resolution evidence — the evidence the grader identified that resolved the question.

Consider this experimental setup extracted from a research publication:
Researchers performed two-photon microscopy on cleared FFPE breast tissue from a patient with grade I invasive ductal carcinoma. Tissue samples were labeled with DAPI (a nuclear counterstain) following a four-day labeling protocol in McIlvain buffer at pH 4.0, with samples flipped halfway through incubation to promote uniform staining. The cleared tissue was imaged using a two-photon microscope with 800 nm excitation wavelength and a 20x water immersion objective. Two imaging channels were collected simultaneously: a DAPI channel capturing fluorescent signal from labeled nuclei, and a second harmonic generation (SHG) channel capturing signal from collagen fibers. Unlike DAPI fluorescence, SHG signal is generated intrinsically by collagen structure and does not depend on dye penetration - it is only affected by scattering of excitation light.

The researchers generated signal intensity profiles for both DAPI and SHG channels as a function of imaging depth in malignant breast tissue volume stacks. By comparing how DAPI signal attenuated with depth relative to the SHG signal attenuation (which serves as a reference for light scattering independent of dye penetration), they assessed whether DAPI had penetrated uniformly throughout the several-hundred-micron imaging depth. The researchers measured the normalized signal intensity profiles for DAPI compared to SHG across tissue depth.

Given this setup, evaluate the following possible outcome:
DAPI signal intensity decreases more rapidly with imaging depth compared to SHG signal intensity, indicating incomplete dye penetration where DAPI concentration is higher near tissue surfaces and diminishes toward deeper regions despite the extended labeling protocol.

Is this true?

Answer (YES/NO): NO